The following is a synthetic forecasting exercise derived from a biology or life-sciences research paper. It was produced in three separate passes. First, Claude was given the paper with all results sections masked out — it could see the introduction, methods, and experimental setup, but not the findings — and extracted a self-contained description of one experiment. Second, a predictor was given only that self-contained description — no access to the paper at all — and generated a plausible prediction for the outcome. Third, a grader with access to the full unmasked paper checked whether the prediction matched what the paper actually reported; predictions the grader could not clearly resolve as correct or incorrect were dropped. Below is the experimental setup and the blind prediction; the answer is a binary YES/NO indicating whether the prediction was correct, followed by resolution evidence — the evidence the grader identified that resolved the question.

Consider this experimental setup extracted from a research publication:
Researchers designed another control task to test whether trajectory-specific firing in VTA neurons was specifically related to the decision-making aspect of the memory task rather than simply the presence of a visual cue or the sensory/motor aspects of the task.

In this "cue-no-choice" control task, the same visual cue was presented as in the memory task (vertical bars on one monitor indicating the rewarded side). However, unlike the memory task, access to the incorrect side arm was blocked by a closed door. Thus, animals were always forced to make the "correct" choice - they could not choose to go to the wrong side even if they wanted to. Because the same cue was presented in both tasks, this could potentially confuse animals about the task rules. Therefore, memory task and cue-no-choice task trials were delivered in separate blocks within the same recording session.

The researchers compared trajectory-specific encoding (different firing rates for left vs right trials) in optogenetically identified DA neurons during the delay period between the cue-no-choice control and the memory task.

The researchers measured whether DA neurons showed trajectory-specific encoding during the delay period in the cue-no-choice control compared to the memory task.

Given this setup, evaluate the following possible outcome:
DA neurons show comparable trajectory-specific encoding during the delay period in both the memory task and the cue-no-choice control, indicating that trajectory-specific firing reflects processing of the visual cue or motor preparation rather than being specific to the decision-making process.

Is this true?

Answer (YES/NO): NO